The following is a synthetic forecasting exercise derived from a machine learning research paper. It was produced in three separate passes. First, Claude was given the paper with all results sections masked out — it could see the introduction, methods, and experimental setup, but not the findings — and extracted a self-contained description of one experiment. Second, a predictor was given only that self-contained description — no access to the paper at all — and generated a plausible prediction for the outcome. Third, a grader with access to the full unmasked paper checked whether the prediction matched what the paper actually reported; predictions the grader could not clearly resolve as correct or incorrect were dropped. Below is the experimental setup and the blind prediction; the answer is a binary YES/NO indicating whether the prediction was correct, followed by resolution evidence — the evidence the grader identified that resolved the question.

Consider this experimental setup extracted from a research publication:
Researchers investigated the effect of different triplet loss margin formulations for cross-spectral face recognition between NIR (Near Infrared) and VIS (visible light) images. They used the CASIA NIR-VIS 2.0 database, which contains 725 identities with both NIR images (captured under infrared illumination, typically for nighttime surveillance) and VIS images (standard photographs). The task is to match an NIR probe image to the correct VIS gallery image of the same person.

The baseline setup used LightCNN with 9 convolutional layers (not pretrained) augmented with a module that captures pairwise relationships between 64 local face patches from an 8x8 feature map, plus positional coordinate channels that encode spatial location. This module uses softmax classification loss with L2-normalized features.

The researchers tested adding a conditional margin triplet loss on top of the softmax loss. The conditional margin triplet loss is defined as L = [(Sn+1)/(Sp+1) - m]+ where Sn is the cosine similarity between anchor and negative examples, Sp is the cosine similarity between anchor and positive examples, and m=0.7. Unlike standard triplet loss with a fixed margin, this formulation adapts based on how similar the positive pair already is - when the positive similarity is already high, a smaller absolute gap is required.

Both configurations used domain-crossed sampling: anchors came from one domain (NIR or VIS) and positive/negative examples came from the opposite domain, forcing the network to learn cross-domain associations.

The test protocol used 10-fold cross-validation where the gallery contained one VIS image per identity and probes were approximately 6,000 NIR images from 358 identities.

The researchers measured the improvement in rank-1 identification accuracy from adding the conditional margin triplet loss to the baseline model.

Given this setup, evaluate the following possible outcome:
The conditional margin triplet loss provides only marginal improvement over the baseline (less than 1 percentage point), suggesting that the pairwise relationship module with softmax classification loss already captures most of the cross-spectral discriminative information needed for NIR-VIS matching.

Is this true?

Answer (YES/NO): NO